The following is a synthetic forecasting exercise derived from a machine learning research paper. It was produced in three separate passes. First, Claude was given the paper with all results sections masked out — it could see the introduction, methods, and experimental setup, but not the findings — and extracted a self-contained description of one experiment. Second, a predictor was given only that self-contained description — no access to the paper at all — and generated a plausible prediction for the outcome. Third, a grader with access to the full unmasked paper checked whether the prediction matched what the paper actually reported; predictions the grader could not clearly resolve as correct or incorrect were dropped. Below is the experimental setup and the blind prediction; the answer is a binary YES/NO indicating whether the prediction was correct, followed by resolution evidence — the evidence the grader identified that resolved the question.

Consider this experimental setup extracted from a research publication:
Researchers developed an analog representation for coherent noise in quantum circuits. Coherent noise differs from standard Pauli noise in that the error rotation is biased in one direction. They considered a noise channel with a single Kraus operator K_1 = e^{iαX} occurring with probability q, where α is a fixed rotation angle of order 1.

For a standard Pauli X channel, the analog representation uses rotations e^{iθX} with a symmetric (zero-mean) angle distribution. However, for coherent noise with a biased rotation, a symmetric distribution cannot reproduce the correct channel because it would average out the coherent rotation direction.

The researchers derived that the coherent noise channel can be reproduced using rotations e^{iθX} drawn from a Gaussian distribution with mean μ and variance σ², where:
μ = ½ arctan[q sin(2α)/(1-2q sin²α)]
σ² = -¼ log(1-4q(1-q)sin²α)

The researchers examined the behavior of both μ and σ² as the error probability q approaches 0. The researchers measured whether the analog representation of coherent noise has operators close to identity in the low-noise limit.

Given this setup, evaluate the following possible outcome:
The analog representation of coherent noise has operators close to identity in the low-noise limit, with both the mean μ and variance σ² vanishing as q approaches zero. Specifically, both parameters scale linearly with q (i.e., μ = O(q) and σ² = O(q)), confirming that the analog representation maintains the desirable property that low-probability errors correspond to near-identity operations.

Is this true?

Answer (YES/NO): YES